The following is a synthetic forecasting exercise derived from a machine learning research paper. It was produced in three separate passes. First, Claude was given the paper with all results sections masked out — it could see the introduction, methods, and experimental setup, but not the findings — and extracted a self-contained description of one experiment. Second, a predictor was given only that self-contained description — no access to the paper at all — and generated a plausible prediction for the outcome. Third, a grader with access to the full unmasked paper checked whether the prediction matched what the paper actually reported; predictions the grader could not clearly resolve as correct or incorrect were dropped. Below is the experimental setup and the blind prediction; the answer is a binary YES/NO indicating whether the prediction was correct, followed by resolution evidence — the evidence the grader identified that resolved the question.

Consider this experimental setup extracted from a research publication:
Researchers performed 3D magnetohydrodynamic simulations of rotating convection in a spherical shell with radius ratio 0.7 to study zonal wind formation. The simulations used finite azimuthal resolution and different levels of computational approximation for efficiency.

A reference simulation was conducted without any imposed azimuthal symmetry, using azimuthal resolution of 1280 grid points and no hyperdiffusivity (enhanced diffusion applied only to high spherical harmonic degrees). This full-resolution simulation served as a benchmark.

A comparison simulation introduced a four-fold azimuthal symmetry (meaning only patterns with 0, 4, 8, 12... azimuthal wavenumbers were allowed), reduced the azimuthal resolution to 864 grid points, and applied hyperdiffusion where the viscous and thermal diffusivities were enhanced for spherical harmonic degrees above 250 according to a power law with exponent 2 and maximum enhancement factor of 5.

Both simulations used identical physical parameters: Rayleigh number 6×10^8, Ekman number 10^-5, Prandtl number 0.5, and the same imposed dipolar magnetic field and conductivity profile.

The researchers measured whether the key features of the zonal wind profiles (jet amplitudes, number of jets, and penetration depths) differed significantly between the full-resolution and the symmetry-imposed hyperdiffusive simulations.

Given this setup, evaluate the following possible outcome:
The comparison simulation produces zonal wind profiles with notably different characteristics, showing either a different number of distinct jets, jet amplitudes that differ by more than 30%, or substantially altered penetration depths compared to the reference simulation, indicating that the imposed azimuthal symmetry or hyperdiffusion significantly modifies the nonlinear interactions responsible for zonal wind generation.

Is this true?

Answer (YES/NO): NO